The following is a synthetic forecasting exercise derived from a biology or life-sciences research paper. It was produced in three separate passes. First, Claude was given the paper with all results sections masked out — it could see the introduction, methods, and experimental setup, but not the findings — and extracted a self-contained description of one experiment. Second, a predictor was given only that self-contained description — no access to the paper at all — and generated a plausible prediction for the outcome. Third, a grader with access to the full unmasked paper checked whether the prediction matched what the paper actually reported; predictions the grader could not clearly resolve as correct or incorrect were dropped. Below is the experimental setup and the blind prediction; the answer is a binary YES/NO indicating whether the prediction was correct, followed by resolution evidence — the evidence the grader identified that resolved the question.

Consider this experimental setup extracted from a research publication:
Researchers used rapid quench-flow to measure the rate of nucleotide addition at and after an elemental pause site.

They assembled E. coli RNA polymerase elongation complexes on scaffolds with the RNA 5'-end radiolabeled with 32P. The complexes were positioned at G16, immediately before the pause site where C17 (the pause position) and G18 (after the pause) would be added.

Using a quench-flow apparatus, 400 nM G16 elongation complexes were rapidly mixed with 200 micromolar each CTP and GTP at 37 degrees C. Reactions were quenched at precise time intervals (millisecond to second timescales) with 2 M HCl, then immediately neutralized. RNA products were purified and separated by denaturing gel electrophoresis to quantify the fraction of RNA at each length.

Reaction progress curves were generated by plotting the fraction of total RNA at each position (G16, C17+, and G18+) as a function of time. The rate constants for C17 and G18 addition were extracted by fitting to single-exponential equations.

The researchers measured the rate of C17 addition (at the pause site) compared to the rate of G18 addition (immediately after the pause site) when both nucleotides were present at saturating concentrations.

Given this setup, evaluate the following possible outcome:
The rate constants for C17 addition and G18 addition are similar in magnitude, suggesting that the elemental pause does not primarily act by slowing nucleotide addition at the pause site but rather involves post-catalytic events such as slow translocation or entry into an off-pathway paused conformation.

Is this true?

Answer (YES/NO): NO